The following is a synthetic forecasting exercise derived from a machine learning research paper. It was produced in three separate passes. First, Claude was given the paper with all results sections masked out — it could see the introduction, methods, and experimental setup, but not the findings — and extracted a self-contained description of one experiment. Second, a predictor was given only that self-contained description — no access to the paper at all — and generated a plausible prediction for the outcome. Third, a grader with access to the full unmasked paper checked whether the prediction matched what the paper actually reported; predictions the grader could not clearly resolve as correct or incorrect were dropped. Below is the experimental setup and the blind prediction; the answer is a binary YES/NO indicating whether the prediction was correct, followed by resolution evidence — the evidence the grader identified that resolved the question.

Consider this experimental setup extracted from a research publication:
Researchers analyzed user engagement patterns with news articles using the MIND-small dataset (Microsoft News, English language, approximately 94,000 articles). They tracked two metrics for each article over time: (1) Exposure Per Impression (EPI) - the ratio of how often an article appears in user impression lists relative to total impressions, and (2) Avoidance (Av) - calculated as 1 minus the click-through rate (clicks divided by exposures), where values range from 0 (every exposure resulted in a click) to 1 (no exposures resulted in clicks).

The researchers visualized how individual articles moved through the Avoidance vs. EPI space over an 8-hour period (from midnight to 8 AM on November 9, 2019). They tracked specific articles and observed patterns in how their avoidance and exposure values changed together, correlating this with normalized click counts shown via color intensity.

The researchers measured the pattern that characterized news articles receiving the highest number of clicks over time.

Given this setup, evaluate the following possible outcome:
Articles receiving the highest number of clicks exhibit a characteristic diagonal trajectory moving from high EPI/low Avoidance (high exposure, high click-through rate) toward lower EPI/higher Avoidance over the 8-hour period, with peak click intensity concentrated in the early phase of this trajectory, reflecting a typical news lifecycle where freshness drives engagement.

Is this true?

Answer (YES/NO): NO